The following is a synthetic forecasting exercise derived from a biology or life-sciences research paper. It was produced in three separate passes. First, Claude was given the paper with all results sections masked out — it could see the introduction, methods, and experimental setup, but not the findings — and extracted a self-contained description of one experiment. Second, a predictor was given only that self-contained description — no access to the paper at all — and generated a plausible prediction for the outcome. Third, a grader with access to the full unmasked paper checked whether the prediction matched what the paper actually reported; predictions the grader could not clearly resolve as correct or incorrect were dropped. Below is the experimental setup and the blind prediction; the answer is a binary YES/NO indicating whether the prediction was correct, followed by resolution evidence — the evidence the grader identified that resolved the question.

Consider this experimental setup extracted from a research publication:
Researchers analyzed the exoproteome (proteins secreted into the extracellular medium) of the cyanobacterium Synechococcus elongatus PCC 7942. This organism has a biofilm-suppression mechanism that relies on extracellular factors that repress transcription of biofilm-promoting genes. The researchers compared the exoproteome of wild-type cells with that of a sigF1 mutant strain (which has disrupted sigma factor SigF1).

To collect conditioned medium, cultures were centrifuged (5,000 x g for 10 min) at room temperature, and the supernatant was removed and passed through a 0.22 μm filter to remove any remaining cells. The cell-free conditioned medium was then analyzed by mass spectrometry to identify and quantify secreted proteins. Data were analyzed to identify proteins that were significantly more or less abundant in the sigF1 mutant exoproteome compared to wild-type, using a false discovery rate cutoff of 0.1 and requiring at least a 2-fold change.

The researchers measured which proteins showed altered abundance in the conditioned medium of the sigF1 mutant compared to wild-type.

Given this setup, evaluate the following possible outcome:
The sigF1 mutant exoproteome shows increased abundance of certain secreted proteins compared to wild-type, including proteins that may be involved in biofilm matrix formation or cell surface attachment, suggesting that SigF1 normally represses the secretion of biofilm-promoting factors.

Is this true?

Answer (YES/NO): YES